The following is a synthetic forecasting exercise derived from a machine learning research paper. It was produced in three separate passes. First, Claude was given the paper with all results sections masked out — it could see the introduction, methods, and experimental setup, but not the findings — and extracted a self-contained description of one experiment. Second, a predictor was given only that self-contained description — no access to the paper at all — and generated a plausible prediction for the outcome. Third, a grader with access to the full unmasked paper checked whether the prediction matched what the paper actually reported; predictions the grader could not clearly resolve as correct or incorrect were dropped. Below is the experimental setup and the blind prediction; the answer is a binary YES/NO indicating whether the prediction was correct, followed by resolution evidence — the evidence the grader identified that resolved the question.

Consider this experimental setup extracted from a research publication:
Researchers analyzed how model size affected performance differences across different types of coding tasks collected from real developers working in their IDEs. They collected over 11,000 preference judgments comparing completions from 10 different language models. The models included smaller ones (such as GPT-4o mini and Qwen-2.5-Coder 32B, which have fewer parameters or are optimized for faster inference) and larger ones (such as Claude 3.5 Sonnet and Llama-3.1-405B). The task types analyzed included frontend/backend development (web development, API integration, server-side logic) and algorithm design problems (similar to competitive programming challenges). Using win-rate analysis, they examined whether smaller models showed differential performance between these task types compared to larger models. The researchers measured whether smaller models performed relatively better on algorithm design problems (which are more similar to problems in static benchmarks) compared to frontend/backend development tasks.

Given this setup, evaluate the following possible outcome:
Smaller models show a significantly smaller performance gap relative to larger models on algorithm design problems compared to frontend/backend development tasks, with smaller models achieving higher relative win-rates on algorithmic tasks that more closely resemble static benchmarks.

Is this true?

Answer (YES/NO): YES